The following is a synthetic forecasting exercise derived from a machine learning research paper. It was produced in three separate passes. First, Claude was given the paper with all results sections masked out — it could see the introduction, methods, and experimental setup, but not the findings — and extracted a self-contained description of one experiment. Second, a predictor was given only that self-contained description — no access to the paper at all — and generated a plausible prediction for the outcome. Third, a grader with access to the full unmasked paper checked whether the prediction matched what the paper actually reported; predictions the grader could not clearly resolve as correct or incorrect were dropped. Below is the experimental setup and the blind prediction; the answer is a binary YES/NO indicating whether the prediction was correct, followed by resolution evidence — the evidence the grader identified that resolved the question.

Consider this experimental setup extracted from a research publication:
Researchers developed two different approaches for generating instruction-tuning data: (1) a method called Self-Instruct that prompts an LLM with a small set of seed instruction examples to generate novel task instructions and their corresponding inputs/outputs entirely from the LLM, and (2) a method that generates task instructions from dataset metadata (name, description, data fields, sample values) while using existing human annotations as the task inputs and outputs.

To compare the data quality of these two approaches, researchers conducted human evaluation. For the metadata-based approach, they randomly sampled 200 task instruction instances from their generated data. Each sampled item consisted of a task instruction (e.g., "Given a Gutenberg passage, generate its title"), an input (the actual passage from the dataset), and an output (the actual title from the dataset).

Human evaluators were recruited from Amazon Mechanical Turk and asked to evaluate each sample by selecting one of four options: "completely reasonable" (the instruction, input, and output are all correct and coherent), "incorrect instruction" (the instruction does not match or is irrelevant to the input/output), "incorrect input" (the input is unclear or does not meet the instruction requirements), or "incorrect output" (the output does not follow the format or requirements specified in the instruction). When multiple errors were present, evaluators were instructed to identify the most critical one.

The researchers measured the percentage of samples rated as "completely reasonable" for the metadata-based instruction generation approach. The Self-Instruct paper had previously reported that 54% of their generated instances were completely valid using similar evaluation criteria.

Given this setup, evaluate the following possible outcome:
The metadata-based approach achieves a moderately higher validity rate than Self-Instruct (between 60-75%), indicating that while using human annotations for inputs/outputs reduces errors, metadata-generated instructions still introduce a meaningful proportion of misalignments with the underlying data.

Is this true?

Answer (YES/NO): NO